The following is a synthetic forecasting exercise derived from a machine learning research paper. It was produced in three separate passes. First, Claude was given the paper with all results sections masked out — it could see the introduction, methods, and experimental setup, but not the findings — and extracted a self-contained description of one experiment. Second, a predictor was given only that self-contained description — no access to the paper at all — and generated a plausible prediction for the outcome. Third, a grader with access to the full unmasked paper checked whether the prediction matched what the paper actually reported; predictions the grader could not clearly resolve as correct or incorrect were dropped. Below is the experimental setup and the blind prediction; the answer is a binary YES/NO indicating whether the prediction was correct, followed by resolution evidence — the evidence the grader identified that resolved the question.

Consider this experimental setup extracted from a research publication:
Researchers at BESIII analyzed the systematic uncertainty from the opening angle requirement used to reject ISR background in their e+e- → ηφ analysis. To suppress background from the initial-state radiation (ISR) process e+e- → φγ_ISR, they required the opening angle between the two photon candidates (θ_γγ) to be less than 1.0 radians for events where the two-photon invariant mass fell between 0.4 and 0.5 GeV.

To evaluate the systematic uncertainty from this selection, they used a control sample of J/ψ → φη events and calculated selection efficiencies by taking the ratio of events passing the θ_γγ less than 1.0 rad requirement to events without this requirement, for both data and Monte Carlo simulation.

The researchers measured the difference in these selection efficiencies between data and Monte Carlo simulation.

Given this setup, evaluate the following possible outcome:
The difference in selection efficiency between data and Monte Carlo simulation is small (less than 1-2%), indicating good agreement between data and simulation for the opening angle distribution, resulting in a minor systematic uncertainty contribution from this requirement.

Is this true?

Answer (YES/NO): YES